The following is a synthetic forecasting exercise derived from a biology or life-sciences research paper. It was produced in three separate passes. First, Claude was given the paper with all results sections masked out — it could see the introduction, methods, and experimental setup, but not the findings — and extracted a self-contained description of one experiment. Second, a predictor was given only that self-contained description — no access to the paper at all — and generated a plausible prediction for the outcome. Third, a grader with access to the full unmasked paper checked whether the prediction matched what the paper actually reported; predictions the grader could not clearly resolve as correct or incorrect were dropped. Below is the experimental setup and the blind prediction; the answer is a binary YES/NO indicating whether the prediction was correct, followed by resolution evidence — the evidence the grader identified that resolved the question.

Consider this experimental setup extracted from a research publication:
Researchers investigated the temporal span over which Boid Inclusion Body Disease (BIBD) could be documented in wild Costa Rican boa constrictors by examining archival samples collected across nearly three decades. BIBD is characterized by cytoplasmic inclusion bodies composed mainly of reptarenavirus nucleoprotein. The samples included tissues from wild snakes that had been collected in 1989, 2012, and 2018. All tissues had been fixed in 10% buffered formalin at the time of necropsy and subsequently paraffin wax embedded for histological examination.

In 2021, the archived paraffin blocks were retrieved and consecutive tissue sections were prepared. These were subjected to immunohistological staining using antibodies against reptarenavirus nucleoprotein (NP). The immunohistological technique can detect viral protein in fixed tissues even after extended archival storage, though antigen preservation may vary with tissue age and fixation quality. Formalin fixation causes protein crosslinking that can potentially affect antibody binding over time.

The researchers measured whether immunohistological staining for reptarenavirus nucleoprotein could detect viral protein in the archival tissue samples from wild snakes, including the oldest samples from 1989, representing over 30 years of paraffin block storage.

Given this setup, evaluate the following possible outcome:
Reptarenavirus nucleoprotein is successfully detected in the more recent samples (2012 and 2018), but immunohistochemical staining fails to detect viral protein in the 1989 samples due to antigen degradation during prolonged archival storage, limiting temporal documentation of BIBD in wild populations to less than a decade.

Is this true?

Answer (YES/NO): NO